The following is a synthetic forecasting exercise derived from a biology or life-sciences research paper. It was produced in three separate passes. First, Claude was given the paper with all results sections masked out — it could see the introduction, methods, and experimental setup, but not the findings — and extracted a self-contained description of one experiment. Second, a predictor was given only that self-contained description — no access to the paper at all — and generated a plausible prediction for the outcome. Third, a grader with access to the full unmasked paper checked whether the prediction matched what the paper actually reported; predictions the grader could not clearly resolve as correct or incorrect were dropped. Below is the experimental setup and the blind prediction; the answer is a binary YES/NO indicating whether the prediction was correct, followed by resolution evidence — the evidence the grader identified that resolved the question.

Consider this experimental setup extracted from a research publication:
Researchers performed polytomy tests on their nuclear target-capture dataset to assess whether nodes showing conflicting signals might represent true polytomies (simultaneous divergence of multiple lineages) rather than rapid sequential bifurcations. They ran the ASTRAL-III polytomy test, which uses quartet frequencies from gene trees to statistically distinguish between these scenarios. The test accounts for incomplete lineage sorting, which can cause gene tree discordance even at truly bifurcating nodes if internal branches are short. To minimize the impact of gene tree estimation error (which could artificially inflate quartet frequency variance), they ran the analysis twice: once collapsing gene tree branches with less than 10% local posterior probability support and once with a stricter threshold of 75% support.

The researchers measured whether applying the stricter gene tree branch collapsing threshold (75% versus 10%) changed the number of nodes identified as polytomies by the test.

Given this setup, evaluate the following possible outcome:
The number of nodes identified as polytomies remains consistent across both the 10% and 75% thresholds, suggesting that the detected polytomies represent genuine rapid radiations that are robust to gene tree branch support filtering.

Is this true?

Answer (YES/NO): NO